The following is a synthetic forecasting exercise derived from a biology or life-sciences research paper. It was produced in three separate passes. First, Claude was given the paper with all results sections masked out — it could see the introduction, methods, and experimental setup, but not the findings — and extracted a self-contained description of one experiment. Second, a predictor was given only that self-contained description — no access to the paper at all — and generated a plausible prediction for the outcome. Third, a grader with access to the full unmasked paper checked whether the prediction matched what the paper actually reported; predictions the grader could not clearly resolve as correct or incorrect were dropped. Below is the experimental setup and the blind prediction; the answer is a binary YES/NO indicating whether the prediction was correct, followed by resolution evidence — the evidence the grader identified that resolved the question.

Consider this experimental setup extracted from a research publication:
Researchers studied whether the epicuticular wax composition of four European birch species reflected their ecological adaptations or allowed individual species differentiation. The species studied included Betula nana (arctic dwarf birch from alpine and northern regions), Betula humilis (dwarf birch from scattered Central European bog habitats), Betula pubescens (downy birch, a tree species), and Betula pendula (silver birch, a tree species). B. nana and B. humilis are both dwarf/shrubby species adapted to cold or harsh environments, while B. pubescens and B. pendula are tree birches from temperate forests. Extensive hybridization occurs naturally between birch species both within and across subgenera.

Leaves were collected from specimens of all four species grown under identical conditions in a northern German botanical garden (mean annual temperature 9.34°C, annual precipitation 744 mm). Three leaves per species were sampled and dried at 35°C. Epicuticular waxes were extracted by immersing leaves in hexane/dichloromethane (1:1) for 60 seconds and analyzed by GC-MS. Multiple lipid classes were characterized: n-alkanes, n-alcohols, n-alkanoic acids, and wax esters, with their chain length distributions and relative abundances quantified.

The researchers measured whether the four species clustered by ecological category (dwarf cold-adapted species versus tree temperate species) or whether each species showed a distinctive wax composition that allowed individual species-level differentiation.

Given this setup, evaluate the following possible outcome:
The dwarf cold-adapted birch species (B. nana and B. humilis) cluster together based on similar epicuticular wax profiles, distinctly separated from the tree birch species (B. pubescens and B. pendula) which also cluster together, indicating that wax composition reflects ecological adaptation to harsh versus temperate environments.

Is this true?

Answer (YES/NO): NO